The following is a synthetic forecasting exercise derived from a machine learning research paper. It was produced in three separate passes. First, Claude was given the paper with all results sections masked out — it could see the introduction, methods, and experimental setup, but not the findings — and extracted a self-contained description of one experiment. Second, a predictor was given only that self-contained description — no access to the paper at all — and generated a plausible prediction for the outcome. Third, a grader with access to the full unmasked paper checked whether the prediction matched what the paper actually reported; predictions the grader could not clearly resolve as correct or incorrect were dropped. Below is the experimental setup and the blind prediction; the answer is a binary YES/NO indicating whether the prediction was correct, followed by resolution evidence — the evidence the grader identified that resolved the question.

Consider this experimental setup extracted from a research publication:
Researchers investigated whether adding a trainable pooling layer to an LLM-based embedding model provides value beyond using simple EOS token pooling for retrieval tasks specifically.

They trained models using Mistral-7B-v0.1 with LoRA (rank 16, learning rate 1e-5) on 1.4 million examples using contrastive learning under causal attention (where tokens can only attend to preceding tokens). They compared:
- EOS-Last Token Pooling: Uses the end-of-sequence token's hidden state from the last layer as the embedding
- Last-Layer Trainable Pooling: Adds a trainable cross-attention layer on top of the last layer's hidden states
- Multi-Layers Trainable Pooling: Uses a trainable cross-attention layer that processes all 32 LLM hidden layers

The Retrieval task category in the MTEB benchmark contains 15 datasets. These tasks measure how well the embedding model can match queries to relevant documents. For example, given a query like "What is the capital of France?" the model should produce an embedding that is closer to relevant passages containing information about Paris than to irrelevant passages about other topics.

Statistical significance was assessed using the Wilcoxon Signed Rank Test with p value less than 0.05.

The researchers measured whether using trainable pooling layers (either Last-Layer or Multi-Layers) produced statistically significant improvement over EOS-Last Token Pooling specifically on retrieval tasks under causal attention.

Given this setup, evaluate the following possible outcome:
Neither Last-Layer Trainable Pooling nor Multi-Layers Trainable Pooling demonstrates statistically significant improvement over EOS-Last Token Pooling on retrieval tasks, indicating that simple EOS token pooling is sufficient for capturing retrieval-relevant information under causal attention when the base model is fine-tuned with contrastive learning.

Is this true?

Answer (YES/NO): YES